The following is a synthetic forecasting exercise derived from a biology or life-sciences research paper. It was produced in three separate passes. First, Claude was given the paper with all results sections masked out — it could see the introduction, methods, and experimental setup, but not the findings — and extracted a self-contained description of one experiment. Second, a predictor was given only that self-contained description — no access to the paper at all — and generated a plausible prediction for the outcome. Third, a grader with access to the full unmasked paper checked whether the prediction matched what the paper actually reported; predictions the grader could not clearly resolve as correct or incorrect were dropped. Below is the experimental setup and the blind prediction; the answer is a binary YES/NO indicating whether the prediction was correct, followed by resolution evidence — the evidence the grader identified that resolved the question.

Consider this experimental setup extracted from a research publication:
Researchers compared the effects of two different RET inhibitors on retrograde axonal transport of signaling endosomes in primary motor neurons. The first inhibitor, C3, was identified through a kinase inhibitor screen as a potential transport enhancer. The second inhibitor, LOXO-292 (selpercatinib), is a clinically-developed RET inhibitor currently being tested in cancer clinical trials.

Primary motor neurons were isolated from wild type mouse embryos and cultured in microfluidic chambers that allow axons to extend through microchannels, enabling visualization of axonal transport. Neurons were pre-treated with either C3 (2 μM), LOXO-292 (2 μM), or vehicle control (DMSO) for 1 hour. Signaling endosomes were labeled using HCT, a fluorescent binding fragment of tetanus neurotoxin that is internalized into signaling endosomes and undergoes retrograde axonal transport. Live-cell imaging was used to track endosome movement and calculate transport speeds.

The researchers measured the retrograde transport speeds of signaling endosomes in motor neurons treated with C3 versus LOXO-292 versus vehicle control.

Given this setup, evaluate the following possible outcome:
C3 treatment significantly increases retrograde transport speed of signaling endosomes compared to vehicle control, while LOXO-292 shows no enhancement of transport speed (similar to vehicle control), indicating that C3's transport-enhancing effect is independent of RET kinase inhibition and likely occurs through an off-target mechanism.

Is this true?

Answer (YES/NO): NO